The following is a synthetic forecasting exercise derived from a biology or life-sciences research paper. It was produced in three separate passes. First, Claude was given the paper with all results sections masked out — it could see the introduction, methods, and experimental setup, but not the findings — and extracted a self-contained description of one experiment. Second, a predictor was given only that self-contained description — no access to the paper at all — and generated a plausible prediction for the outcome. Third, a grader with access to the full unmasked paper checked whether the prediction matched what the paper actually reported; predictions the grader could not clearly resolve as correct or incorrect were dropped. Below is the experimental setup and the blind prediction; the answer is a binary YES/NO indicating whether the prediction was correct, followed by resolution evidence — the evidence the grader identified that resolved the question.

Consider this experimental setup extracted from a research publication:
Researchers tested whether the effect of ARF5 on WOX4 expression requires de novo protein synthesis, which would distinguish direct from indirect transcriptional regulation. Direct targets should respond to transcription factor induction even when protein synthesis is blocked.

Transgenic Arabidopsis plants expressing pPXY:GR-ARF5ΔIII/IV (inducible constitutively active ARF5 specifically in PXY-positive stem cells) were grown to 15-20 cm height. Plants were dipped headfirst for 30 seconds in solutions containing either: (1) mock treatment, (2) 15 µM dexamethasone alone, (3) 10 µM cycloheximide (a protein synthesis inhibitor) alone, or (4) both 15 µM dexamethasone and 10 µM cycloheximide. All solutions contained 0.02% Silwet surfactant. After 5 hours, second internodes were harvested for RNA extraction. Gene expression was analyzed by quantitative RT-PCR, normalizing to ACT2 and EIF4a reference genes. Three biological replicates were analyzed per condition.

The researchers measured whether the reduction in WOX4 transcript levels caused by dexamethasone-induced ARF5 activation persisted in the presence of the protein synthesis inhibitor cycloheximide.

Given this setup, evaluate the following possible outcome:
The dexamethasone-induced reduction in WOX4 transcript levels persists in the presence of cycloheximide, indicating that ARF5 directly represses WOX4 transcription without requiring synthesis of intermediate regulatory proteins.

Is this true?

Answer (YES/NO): YES